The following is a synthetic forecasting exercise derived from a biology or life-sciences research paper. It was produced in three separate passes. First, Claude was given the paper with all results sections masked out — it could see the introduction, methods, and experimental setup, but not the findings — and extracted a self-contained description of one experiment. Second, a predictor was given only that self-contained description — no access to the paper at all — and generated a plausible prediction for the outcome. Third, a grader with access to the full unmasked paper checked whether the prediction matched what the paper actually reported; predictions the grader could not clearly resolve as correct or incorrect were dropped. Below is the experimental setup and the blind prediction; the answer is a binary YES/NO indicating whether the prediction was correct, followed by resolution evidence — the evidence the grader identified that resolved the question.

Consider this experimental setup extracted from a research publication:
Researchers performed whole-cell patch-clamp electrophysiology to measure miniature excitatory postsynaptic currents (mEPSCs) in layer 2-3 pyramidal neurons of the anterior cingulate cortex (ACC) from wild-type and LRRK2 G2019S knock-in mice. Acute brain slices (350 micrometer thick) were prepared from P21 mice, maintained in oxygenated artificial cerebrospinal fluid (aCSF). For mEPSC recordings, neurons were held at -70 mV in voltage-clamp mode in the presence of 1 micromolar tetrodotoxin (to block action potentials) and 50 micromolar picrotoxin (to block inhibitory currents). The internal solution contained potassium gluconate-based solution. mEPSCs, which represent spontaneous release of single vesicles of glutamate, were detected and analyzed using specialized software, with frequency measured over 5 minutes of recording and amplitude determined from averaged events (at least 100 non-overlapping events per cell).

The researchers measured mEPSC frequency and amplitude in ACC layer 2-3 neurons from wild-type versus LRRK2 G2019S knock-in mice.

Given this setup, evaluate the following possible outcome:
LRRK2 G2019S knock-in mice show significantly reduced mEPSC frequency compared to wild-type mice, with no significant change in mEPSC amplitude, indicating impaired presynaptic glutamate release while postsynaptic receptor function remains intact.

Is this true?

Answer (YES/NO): YES